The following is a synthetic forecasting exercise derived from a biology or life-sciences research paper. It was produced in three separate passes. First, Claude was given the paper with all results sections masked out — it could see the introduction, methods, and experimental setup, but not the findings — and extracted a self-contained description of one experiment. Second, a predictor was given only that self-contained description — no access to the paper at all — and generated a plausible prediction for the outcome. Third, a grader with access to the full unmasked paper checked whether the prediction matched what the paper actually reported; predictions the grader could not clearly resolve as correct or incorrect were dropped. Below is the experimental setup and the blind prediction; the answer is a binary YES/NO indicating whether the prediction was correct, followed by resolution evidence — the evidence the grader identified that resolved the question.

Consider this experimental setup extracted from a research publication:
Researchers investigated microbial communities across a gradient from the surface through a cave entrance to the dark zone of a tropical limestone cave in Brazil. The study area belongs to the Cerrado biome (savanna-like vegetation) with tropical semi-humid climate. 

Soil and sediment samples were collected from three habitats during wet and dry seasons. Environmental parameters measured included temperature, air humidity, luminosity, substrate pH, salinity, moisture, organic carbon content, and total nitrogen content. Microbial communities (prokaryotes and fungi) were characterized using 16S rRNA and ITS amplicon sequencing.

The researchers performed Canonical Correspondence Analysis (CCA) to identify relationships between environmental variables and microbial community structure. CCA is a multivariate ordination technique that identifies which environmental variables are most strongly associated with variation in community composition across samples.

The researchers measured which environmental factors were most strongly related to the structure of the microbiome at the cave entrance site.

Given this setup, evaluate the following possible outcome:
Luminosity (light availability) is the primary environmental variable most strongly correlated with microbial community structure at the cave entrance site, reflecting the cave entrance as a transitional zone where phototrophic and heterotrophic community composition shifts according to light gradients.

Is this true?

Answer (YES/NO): NO